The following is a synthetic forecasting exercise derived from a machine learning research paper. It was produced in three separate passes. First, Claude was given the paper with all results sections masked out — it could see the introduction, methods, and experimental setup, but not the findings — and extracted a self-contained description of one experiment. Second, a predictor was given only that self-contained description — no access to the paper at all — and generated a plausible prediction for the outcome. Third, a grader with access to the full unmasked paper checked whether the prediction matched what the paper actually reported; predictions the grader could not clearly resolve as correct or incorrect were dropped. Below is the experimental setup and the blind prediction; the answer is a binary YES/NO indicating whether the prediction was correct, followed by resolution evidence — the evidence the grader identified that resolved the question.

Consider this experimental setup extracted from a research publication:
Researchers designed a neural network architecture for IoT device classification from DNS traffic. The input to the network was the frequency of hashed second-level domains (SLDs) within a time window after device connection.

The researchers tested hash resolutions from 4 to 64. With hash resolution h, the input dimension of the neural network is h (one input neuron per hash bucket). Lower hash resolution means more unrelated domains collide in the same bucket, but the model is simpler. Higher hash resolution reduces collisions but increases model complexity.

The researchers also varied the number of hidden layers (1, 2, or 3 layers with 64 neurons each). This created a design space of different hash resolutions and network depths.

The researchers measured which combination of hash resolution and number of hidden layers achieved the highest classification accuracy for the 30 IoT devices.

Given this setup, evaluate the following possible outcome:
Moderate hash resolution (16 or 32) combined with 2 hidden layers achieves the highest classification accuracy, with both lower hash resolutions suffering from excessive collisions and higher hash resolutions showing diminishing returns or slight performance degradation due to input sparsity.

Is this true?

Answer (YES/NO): NO